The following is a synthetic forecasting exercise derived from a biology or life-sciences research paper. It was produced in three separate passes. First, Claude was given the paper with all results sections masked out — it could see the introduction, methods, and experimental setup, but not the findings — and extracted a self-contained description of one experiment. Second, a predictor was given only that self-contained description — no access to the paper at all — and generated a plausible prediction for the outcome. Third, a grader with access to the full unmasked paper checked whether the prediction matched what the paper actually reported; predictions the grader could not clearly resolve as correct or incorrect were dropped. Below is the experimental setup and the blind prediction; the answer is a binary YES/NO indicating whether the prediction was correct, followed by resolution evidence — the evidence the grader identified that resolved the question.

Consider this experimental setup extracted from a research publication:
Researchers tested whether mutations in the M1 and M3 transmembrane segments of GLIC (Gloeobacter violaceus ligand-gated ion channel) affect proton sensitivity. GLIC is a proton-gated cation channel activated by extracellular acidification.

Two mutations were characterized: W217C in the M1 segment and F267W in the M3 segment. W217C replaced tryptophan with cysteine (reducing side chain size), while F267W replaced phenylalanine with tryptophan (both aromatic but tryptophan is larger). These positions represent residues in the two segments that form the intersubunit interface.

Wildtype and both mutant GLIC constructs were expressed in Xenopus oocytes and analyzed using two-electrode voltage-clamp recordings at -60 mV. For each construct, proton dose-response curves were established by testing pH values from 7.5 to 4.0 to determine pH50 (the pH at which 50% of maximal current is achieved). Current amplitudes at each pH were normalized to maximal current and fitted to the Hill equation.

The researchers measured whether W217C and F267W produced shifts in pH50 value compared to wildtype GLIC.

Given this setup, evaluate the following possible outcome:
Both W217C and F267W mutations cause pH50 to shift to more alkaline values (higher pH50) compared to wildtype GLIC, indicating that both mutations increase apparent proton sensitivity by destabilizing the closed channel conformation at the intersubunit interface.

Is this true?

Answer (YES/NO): NO